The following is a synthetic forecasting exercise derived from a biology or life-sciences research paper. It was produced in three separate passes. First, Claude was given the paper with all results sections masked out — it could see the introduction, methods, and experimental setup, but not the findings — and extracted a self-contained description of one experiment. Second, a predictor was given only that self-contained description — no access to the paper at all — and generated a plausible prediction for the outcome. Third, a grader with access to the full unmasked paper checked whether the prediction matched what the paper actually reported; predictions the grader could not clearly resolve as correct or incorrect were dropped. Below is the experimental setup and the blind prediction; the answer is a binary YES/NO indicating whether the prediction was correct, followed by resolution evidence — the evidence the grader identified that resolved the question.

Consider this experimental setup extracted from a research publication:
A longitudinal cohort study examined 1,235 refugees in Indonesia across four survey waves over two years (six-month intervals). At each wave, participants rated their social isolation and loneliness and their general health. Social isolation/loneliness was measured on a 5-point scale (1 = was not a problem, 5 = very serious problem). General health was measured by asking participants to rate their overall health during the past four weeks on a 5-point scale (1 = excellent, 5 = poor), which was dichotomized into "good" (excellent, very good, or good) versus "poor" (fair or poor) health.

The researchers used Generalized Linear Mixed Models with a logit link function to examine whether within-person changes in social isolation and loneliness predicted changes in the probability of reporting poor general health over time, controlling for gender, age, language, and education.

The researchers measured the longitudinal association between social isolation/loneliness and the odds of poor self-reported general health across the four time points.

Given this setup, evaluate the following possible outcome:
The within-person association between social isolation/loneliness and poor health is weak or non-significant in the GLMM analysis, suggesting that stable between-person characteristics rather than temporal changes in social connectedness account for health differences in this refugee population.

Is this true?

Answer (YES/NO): NO